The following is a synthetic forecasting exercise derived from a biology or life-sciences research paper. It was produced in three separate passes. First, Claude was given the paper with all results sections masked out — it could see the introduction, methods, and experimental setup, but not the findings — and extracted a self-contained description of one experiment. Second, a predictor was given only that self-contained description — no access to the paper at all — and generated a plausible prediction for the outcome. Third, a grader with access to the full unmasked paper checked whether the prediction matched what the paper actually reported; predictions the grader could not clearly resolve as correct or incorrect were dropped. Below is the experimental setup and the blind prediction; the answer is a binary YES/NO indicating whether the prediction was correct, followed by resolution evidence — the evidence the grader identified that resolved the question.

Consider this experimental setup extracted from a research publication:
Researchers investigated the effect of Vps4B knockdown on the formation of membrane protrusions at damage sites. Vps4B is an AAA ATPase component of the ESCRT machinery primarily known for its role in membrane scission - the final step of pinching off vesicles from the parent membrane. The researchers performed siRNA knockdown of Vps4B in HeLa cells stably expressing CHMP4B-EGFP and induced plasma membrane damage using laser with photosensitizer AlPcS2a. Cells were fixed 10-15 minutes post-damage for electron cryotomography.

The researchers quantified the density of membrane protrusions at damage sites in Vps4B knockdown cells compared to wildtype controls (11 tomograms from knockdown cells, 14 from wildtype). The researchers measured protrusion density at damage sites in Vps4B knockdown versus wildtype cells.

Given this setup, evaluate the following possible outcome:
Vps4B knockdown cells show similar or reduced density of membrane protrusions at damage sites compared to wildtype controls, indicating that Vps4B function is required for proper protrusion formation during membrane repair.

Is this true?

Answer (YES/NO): NO